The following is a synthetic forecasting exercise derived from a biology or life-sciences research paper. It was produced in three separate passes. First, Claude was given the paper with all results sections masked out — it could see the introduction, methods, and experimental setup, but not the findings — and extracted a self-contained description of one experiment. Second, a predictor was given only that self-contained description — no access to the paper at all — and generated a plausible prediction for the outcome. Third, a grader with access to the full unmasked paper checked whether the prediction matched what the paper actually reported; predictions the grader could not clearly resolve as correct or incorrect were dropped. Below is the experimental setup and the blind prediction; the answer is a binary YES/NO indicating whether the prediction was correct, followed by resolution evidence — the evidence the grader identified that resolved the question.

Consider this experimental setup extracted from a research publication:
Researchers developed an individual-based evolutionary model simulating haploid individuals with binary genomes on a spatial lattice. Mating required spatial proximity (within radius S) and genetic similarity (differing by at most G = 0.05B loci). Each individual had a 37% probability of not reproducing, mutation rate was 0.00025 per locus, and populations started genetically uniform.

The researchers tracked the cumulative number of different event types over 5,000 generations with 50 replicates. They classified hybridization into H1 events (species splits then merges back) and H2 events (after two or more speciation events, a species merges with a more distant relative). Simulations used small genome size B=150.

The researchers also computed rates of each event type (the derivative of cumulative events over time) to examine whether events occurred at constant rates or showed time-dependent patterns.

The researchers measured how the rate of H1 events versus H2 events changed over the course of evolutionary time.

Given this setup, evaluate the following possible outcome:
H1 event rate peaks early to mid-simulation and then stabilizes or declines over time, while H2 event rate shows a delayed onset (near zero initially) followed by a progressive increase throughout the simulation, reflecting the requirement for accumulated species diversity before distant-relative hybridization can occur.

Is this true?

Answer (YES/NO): NO